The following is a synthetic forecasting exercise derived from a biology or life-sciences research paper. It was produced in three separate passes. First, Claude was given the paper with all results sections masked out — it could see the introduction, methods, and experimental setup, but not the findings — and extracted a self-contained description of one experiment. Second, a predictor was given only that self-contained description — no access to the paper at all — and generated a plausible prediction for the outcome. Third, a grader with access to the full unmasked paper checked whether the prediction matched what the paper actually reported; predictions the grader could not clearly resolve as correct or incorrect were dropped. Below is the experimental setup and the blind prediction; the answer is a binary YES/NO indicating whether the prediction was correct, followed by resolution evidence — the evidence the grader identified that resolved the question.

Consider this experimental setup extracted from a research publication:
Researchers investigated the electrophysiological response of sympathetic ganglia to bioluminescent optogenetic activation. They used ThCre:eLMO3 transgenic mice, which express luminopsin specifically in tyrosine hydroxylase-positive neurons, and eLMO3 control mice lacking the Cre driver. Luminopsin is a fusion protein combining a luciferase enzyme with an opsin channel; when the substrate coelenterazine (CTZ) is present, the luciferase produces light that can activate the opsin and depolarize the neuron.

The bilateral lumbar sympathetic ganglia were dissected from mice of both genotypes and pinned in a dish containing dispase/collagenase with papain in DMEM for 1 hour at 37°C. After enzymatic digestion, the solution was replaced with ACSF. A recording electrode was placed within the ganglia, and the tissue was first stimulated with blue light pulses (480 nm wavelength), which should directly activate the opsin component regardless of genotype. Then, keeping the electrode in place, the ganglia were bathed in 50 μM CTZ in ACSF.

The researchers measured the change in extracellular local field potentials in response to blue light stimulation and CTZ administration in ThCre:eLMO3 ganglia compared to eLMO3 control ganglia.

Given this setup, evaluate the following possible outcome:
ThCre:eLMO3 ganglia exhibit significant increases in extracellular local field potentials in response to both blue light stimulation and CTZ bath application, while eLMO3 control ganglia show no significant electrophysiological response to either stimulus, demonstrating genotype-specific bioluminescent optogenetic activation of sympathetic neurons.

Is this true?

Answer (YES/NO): NO